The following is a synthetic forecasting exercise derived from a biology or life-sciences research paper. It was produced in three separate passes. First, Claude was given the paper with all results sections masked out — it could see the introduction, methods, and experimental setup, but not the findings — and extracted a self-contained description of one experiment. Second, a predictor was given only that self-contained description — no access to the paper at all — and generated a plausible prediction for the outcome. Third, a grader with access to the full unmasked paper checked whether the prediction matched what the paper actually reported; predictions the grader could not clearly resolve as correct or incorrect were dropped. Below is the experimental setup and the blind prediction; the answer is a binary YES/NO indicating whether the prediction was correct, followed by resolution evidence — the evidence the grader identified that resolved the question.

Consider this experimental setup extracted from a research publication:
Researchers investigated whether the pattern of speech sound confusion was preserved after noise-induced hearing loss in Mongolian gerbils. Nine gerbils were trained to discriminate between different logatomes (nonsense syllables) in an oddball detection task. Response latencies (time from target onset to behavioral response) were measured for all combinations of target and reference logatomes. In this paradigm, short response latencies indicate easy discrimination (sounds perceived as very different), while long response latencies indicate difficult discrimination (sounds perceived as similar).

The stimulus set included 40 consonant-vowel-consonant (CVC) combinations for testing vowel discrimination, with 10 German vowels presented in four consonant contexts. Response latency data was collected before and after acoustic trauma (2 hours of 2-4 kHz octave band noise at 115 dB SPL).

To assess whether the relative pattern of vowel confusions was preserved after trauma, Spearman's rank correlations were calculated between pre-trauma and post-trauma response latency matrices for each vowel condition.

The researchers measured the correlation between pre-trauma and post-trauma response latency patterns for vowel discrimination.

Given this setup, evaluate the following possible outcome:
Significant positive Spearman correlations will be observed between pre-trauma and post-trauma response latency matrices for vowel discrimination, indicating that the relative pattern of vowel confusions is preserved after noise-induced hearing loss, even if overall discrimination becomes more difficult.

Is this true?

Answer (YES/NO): YES